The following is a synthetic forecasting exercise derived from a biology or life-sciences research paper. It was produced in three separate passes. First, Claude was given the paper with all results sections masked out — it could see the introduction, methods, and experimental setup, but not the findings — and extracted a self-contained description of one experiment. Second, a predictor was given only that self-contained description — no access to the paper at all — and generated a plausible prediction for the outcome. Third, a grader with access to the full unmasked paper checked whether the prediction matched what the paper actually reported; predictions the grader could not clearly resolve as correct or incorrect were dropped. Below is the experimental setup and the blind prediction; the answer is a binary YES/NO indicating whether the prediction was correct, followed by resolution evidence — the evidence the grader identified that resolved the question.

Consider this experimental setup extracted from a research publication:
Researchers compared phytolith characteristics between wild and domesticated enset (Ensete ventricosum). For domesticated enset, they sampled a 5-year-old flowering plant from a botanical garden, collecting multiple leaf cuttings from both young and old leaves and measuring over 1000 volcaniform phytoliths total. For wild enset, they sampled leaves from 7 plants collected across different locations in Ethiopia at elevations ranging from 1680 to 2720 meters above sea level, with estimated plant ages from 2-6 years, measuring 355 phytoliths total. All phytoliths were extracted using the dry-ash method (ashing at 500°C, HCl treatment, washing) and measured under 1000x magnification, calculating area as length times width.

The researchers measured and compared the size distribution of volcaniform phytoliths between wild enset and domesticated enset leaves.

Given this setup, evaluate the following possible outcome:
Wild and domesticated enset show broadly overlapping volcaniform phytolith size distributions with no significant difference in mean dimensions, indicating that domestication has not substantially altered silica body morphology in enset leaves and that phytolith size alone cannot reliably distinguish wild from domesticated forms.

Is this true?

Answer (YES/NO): NO